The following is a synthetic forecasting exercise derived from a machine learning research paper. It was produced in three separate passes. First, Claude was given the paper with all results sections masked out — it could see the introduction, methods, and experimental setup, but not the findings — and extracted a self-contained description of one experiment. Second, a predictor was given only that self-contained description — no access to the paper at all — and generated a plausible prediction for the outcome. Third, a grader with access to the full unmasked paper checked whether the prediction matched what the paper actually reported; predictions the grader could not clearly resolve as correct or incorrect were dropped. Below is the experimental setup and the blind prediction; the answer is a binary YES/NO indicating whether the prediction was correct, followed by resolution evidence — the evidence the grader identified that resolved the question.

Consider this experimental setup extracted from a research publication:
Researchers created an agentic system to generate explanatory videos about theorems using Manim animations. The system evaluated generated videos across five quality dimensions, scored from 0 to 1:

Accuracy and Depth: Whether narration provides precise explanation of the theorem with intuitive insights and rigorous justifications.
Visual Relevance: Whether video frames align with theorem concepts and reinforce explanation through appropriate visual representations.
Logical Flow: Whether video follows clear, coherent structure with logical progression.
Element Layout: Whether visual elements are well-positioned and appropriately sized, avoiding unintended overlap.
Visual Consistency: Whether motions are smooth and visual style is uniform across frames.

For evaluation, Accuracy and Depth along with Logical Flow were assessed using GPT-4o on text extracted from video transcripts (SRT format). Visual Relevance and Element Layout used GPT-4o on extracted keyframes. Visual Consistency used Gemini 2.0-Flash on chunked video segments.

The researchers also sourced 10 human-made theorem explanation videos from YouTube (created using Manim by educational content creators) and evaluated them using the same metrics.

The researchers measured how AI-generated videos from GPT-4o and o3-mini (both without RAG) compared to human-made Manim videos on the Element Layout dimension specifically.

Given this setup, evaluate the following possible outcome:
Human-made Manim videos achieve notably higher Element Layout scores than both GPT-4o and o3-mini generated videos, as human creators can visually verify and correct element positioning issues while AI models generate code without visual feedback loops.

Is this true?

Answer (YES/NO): YES